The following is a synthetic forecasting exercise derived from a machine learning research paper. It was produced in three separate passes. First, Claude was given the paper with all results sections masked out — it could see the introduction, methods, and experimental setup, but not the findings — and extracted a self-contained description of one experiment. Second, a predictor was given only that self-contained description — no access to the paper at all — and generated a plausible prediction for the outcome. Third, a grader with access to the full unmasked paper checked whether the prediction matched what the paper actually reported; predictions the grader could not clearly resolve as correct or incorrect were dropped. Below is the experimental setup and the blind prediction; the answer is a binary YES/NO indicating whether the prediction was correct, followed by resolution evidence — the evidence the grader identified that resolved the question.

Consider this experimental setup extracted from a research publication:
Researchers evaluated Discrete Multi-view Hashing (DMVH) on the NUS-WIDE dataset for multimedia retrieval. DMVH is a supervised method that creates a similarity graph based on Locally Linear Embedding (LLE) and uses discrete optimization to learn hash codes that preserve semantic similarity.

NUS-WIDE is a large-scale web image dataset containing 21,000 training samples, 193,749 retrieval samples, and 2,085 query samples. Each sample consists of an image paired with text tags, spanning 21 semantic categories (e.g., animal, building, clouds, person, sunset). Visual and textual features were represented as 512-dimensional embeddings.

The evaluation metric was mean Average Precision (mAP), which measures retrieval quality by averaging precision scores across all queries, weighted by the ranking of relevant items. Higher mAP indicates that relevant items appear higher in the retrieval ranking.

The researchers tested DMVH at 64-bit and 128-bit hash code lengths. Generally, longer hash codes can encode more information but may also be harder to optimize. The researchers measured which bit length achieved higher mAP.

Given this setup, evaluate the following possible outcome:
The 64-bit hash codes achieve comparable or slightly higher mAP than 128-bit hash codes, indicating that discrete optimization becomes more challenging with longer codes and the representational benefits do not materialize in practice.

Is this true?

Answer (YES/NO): NO